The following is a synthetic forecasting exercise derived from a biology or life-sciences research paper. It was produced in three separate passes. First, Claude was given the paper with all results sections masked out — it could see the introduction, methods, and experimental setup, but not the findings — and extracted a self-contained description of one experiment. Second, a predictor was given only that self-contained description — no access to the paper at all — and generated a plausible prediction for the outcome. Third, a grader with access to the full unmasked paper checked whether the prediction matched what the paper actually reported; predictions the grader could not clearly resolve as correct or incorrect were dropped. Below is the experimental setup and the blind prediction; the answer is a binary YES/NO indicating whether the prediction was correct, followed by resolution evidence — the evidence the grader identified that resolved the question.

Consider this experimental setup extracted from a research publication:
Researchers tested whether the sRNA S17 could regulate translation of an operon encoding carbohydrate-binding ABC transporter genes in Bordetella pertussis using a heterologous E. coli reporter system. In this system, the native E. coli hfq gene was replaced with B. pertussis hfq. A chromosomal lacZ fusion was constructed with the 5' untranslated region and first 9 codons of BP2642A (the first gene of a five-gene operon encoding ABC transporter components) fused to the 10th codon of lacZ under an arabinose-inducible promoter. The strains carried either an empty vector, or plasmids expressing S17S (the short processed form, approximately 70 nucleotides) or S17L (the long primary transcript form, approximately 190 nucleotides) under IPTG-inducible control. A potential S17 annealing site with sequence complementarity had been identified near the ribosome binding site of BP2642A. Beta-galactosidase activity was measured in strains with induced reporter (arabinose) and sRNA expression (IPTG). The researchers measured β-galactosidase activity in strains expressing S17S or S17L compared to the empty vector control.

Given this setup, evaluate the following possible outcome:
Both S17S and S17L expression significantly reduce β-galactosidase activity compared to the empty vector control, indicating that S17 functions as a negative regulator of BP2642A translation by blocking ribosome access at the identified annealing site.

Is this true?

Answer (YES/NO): NO